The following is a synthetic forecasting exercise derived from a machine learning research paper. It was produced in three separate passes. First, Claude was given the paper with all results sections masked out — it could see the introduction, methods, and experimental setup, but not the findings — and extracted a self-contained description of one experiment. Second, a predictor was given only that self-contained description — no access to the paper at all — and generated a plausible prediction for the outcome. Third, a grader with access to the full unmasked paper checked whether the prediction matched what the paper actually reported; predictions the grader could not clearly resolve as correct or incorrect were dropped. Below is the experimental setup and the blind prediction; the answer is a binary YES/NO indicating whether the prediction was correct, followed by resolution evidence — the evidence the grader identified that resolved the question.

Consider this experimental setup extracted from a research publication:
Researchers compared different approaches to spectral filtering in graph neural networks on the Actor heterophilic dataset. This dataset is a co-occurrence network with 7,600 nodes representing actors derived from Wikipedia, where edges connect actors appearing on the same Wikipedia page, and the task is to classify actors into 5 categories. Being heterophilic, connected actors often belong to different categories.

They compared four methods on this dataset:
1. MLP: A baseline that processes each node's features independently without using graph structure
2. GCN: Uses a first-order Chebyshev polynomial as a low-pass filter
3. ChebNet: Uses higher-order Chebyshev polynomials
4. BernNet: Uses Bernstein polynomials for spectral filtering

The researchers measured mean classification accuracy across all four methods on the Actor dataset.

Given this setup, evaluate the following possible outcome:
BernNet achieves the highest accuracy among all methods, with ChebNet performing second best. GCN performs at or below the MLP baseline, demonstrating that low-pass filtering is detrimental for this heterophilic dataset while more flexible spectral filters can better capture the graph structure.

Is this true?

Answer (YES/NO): NO